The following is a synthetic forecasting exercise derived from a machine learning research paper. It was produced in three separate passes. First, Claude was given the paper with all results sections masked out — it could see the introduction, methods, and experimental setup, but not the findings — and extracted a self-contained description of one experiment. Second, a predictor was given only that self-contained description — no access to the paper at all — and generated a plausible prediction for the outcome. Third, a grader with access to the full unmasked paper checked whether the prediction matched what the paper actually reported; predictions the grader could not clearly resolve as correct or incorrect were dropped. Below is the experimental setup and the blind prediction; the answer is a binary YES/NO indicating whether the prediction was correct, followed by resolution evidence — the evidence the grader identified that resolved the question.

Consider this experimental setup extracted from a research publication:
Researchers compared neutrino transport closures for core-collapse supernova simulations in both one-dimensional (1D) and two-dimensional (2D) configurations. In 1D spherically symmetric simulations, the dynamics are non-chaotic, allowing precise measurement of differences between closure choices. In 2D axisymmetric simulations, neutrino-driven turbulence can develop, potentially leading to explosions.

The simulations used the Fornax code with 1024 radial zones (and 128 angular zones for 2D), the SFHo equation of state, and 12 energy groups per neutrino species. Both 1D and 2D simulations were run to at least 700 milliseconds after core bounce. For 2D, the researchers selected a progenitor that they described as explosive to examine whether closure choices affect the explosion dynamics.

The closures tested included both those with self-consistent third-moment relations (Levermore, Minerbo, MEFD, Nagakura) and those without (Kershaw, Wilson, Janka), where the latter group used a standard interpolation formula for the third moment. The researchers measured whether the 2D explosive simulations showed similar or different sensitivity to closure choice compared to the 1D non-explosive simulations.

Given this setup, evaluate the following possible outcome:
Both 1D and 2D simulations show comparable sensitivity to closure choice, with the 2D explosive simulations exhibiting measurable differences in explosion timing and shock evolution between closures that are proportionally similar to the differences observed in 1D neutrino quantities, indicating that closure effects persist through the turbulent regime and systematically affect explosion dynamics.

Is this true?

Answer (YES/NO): YES